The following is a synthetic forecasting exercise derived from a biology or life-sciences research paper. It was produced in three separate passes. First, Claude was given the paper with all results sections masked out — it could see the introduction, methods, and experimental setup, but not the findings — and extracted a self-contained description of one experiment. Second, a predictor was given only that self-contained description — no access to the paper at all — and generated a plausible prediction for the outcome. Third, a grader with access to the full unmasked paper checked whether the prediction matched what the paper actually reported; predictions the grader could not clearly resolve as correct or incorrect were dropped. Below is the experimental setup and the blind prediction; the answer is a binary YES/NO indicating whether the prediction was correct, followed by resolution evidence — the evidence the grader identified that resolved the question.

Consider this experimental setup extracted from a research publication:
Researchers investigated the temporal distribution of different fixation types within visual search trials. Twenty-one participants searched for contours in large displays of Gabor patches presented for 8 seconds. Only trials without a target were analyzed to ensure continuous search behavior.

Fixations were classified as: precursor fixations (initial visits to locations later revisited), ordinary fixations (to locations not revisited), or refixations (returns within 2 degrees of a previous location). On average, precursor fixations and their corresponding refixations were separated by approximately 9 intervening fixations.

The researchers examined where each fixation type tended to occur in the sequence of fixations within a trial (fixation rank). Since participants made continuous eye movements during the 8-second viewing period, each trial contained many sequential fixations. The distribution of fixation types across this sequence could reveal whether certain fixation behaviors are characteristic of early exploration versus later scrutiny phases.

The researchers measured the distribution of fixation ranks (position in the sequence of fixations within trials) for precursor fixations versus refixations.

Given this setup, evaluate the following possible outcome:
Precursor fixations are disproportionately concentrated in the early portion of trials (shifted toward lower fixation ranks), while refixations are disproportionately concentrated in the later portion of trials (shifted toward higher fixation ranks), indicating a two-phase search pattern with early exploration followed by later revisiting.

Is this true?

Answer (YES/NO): YES